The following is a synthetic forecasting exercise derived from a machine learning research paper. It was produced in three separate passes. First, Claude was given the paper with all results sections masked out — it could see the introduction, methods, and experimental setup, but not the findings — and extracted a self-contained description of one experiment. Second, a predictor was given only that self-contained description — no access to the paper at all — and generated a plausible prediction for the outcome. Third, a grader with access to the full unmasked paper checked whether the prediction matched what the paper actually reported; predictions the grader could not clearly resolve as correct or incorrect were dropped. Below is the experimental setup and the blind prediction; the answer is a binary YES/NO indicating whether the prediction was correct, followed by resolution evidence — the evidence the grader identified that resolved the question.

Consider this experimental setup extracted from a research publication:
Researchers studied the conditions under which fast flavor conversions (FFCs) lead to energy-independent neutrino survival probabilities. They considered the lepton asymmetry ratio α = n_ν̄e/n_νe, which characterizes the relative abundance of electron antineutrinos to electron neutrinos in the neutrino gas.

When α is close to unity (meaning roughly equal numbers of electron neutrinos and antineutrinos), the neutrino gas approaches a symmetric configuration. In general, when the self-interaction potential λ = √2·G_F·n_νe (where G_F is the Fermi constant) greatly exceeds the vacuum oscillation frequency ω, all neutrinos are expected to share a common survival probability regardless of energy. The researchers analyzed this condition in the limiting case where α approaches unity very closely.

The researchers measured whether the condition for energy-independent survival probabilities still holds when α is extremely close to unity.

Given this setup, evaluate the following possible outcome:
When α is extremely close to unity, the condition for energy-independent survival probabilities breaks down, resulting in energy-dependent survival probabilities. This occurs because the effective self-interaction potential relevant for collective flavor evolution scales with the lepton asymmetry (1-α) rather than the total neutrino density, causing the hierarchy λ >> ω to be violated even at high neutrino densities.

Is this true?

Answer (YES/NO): NO